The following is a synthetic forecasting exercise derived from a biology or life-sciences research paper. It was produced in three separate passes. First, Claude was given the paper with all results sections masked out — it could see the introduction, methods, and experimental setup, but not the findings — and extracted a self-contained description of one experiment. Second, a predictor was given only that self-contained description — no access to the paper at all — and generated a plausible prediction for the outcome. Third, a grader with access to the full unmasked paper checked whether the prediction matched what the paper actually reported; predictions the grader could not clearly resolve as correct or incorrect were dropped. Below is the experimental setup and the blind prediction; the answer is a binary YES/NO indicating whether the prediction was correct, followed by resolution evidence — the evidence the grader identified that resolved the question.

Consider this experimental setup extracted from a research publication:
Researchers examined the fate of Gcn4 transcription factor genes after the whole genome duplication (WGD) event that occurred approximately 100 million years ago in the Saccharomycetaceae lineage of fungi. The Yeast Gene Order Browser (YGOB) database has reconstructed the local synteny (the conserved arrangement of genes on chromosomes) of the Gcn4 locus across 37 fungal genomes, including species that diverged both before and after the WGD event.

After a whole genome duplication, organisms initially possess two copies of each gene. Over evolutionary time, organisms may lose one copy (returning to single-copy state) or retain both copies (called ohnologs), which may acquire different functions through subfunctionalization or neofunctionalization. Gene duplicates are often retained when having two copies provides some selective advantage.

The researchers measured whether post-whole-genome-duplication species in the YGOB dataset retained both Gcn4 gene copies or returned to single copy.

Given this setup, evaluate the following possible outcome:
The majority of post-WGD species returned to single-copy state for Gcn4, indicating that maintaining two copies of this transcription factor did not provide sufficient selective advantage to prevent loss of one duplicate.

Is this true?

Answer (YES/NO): YES